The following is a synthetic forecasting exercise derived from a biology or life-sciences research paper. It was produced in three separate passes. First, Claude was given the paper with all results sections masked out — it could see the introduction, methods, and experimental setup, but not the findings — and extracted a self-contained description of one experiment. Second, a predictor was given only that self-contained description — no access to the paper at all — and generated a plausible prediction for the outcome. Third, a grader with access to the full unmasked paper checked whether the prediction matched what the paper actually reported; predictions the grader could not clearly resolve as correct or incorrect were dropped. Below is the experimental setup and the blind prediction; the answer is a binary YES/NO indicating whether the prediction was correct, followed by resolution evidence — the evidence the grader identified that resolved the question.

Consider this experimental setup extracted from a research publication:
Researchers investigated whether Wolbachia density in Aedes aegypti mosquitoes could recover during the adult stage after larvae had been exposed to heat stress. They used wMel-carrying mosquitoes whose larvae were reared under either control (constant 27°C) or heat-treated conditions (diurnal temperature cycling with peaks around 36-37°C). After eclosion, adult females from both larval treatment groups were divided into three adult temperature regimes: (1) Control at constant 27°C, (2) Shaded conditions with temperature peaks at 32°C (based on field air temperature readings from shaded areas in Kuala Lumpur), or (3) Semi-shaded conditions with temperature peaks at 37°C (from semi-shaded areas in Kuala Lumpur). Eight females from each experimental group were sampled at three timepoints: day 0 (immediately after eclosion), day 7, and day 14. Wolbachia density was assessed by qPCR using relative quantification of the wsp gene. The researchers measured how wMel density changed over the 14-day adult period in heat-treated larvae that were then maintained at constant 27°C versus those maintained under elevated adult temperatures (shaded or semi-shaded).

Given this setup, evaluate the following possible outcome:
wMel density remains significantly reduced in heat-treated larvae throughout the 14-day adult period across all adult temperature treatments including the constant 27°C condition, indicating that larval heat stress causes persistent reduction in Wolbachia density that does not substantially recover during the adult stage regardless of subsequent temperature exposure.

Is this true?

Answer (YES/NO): NO